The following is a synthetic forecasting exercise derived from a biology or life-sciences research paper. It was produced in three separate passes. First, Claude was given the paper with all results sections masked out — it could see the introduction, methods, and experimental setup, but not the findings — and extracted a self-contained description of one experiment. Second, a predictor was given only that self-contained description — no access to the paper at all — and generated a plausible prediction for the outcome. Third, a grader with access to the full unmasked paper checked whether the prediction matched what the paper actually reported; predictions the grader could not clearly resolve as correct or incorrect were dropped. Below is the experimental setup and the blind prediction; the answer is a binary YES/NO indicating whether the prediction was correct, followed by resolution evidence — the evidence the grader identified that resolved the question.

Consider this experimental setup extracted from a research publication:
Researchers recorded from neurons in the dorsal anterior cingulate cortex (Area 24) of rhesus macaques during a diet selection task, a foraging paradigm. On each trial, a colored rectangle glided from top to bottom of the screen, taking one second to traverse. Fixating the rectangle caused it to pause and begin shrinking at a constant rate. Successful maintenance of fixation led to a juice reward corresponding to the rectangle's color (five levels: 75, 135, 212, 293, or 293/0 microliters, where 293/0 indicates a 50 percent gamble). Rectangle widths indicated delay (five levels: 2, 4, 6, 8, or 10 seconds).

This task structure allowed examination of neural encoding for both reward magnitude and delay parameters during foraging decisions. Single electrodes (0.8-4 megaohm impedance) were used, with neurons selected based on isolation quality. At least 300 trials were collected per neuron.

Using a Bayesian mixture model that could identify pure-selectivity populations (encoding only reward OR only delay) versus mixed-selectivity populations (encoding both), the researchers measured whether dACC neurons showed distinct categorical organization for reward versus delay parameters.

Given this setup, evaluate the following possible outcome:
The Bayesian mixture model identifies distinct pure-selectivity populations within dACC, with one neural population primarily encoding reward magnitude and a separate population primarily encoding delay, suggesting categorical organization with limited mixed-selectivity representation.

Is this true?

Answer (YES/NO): NO